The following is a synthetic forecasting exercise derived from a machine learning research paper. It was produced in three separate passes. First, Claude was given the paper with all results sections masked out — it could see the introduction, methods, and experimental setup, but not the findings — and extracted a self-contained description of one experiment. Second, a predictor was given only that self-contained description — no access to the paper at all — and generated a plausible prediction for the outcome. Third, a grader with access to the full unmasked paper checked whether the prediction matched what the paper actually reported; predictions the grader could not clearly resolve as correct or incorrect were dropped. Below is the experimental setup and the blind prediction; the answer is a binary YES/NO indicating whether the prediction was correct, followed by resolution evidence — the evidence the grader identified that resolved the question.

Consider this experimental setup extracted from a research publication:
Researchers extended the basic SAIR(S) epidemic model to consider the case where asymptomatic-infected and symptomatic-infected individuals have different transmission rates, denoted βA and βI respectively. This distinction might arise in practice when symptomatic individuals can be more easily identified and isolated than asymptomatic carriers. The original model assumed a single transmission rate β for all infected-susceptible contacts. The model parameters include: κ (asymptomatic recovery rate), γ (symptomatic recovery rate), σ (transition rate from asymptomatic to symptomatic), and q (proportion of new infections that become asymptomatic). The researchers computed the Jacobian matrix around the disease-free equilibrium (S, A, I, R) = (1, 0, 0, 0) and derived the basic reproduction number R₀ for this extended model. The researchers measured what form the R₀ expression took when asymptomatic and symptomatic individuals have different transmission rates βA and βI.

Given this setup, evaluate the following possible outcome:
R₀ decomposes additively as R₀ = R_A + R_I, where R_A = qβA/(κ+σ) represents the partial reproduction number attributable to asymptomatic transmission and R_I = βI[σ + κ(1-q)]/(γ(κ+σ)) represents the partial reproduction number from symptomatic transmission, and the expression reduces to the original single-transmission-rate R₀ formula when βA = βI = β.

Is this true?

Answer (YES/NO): NO